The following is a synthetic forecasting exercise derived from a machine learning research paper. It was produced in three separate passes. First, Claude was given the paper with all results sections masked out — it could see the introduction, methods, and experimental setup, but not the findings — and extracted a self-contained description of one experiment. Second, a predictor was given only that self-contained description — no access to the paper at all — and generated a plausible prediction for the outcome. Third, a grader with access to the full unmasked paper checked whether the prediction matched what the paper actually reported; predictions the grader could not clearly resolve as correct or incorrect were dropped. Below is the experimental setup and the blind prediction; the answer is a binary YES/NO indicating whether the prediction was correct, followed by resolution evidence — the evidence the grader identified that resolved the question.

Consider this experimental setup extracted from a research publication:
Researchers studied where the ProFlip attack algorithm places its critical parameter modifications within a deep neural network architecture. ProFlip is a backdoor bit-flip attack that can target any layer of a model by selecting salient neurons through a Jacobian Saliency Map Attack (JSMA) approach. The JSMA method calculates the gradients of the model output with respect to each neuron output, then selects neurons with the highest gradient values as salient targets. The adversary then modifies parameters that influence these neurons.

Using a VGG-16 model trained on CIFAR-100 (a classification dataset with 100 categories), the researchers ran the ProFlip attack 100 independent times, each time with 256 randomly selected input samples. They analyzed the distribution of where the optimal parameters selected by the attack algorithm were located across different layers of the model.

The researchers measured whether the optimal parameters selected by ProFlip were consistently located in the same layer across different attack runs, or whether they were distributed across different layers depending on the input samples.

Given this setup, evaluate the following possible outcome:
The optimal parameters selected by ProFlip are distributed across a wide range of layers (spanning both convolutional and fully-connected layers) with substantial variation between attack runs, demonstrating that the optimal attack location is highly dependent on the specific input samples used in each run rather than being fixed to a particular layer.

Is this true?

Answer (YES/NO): YES